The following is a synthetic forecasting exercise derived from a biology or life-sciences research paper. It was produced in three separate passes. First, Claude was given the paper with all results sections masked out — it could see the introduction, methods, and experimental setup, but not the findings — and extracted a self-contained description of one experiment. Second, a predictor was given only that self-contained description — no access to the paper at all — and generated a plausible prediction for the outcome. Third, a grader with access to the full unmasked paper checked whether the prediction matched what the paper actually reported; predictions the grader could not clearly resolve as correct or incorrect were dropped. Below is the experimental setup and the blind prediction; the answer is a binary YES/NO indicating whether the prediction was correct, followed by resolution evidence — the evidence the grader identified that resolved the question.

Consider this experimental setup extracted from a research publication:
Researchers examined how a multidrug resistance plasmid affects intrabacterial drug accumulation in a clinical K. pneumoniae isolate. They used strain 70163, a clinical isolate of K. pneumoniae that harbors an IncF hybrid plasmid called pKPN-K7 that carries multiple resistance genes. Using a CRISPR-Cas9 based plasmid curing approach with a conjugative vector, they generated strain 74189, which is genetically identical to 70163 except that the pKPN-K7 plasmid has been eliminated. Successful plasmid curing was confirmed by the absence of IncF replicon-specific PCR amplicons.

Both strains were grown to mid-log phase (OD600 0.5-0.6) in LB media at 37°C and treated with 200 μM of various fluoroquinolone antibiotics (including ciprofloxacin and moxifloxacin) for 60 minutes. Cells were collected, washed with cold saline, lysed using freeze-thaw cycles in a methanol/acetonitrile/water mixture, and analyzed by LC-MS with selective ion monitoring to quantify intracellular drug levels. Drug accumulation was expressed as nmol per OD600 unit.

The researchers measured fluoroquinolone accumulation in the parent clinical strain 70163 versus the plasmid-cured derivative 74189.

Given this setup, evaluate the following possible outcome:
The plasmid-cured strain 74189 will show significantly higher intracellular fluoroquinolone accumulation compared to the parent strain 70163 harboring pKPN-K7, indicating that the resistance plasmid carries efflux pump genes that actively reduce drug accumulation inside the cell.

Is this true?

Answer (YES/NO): NO